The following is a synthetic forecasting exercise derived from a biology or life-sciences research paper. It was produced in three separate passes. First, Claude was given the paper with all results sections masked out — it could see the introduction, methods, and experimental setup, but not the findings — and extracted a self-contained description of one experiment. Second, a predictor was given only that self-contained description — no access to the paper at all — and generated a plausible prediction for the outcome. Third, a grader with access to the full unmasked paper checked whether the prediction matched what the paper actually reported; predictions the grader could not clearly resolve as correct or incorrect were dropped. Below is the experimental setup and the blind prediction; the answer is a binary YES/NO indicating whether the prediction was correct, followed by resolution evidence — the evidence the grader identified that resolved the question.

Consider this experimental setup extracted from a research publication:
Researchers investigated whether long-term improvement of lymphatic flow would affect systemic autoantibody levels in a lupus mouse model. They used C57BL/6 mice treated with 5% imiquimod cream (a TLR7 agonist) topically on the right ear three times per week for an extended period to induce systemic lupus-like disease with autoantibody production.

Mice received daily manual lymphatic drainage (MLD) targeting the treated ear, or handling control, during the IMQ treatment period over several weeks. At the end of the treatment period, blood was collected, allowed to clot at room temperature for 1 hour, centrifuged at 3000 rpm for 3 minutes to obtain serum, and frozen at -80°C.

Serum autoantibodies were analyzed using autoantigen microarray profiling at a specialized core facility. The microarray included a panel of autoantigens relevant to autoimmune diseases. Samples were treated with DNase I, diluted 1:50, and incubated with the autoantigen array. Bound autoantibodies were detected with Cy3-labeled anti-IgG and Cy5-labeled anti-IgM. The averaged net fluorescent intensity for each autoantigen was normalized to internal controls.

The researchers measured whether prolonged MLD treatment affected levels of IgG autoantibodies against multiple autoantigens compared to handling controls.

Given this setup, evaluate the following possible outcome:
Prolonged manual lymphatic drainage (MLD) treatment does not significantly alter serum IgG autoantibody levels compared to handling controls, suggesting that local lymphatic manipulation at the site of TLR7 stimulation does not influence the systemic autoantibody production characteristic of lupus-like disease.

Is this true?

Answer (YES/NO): NO